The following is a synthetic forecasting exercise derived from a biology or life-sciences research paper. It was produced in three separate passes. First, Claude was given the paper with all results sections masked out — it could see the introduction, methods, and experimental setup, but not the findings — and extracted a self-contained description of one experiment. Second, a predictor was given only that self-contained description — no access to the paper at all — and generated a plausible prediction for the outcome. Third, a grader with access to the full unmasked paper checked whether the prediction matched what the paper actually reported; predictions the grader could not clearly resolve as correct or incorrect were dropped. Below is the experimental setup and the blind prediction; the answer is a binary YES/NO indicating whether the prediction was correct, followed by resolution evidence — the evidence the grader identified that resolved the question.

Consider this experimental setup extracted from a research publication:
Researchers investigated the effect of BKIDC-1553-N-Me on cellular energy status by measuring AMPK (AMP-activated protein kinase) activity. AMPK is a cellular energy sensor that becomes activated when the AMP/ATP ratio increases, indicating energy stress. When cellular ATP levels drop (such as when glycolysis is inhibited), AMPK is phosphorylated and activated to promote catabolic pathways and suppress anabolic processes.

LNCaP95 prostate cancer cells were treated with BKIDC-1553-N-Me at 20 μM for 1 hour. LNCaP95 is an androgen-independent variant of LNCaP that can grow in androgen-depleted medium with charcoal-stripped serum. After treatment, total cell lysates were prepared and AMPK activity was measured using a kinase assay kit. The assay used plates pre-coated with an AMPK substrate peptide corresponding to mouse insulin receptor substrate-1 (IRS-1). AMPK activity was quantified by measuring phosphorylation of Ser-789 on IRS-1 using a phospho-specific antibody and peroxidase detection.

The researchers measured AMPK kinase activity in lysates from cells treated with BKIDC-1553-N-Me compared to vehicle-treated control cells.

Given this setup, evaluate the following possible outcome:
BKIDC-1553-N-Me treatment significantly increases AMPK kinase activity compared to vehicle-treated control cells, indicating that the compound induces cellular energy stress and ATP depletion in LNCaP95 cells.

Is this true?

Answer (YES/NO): YES